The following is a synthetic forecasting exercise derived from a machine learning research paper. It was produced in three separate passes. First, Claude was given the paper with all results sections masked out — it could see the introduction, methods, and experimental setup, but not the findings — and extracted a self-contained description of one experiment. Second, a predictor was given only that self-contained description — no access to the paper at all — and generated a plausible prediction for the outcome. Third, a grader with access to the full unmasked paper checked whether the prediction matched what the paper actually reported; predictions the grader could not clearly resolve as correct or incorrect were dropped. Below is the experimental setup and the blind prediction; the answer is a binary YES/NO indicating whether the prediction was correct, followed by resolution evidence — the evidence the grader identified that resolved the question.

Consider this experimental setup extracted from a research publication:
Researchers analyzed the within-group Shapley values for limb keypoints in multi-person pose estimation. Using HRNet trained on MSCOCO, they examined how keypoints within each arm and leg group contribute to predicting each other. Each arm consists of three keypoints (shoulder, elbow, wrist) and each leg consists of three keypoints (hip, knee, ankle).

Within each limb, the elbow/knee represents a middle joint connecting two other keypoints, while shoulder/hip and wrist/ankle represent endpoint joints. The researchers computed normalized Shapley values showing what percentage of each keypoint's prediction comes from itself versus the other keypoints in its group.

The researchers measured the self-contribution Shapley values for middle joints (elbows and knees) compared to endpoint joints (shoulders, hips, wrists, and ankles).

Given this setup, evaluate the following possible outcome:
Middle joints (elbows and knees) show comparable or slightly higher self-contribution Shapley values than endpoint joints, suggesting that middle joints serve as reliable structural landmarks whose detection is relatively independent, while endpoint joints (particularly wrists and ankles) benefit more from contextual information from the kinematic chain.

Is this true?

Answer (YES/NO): NO